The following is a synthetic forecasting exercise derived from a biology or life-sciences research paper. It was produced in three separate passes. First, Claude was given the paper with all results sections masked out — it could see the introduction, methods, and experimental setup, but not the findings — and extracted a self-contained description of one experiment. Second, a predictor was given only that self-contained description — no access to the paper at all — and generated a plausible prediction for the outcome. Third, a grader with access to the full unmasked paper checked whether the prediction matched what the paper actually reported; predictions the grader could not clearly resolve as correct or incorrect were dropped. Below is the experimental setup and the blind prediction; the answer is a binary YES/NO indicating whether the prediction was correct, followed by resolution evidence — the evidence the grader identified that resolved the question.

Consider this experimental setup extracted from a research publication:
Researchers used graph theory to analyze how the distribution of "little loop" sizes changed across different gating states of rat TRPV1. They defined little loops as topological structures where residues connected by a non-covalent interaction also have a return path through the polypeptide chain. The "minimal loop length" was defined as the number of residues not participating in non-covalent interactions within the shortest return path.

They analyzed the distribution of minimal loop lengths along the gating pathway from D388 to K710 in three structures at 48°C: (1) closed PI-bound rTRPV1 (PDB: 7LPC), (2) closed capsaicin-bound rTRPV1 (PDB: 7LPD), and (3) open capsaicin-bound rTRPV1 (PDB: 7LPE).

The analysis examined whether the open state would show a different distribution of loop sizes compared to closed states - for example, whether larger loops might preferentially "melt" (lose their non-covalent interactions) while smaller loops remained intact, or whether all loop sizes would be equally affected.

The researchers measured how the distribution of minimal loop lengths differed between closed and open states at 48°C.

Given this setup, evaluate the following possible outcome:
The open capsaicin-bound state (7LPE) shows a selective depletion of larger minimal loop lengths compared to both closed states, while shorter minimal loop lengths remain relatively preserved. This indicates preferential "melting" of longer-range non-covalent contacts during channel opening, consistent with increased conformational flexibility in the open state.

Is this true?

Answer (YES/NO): YES